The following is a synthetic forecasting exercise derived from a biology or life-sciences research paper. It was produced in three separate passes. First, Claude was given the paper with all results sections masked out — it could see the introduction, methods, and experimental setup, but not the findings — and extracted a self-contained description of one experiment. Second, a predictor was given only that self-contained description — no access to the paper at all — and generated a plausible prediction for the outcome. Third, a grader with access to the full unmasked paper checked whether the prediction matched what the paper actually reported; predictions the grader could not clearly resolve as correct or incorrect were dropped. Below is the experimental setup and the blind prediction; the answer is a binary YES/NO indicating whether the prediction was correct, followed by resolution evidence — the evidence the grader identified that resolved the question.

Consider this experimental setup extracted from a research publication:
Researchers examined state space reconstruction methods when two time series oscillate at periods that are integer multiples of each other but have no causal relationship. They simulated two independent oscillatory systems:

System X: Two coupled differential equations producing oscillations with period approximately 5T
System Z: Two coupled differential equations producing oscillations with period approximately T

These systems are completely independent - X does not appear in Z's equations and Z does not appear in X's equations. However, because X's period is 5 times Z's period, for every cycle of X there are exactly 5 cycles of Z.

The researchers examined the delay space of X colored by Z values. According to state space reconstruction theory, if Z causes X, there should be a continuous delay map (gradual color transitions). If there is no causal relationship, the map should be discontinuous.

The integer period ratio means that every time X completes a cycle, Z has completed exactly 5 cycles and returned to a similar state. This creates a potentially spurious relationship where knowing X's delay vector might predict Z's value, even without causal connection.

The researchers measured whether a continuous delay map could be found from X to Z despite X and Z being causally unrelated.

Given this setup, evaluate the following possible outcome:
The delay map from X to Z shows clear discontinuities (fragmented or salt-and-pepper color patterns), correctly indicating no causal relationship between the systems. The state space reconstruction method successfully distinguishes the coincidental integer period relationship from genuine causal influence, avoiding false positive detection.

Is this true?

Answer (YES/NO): NO